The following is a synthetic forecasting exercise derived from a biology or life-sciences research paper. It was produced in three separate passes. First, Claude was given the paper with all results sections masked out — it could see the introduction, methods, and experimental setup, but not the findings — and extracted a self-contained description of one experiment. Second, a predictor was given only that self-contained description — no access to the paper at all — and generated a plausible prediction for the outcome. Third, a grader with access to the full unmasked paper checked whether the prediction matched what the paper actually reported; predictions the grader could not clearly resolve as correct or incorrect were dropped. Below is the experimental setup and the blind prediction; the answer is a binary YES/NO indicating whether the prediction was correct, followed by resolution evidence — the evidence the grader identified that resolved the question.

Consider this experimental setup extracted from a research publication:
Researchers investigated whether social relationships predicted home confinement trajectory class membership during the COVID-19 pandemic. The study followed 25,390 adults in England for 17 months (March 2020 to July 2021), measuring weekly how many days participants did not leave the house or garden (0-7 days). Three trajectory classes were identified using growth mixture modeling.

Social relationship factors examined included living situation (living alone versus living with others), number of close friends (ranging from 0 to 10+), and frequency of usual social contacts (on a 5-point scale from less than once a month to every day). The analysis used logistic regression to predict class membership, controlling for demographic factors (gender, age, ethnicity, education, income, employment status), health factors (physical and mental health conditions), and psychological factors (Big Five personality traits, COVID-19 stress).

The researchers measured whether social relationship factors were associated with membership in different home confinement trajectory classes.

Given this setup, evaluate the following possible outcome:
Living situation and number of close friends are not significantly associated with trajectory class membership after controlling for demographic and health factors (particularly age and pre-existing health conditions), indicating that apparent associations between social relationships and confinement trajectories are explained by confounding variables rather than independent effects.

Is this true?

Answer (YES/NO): NO